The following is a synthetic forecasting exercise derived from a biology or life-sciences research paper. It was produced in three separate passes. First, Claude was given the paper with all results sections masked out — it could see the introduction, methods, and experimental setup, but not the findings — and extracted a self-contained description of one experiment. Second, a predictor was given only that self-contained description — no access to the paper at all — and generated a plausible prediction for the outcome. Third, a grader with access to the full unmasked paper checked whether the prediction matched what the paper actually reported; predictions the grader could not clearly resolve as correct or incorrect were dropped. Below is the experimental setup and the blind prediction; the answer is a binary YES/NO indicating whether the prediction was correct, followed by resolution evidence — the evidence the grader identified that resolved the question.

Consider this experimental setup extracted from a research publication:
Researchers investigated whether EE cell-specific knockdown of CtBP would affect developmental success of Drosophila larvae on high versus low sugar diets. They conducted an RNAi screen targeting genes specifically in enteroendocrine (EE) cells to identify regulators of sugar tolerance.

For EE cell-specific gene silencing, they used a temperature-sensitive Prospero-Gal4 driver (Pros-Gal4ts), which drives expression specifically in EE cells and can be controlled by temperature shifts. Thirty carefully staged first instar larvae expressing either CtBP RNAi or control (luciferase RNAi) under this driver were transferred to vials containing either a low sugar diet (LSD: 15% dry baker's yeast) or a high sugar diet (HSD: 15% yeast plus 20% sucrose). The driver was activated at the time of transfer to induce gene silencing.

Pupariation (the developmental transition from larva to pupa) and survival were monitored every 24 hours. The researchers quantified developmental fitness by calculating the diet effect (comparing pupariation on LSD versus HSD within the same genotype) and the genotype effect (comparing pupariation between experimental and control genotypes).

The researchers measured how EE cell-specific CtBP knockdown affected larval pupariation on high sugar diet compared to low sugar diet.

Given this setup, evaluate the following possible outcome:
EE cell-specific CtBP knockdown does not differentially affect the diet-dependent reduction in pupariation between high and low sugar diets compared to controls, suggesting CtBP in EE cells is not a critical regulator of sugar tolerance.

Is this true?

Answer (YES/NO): NO